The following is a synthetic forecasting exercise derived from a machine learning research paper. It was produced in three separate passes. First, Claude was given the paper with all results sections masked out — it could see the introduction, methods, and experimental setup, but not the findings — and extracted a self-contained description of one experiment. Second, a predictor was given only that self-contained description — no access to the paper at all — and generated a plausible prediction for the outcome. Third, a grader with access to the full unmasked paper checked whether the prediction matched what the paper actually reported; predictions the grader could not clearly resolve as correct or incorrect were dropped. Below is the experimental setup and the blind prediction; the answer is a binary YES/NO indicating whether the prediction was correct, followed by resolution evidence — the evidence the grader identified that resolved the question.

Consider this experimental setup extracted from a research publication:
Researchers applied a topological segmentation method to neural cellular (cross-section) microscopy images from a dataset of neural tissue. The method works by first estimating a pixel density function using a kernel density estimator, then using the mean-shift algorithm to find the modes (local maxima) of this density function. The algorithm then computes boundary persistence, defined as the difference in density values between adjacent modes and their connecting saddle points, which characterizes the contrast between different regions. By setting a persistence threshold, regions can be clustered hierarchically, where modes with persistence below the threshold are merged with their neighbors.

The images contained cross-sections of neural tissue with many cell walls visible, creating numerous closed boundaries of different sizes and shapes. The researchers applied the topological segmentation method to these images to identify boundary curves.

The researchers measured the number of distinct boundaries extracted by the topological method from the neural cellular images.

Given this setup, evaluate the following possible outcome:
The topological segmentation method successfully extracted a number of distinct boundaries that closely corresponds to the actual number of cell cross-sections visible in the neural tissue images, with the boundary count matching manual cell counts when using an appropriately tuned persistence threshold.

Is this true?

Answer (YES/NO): NO